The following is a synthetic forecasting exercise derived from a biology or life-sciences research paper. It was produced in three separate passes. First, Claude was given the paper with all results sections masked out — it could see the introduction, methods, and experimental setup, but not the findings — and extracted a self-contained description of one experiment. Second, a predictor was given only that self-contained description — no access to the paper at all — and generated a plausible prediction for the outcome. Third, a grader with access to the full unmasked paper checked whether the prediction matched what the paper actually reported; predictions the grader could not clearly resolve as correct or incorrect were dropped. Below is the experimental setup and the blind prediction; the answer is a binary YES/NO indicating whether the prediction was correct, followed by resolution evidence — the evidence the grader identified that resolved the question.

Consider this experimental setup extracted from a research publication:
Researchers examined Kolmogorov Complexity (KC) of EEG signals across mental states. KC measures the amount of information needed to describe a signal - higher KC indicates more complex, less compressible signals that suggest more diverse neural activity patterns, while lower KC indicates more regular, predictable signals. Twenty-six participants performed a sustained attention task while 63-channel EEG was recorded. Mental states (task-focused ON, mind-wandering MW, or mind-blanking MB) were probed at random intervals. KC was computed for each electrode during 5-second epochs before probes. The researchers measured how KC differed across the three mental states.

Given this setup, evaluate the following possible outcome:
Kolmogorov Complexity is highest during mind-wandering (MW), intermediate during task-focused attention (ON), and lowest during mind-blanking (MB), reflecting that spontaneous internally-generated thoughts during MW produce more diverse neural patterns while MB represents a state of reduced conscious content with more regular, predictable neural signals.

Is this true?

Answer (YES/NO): NO